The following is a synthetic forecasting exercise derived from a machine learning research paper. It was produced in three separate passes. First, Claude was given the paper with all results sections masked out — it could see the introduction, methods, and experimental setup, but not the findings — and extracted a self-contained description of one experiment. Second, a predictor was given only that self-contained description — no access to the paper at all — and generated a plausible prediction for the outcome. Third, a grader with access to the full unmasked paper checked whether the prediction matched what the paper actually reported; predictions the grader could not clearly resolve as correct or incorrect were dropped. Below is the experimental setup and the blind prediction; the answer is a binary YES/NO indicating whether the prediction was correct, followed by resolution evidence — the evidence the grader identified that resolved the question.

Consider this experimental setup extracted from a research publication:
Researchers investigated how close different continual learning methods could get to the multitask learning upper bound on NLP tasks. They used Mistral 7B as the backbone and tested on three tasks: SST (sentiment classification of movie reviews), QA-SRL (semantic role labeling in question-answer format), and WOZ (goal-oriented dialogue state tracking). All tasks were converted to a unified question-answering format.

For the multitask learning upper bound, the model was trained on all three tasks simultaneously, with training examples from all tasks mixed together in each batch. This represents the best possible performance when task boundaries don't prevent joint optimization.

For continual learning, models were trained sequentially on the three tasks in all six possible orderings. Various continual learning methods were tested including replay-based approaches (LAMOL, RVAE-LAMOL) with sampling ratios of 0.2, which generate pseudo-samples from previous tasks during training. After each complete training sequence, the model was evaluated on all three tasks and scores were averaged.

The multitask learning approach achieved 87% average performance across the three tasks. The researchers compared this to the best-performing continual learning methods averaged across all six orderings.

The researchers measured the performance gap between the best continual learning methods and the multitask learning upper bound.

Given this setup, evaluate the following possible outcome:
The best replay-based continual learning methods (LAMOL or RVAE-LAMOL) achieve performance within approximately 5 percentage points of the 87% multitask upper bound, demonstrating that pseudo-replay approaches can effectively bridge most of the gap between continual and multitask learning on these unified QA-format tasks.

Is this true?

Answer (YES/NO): YES